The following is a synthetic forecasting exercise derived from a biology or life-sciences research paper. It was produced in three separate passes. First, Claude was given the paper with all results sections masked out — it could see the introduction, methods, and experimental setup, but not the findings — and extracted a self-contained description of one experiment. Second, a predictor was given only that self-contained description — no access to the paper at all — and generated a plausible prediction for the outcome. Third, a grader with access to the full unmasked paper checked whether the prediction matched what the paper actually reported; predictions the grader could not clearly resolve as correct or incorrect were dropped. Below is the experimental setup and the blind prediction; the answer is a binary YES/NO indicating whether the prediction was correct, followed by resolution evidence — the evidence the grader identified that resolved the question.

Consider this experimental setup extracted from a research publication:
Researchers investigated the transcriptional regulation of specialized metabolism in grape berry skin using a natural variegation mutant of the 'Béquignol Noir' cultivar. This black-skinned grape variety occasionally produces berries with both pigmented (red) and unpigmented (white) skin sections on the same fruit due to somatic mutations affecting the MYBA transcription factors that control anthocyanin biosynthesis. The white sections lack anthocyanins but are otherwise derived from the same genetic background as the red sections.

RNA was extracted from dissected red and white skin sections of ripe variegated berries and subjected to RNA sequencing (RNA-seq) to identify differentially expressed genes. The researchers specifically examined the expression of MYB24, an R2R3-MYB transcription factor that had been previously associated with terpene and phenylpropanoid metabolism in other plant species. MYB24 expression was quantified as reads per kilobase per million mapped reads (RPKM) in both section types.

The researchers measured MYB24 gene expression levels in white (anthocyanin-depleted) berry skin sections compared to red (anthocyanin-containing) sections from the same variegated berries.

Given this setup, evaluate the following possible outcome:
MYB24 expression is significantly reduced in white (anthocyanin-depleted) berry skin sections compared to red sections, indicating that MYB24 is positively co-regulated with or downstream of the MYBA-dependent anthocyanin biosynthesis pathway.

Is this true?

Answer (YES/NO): NO